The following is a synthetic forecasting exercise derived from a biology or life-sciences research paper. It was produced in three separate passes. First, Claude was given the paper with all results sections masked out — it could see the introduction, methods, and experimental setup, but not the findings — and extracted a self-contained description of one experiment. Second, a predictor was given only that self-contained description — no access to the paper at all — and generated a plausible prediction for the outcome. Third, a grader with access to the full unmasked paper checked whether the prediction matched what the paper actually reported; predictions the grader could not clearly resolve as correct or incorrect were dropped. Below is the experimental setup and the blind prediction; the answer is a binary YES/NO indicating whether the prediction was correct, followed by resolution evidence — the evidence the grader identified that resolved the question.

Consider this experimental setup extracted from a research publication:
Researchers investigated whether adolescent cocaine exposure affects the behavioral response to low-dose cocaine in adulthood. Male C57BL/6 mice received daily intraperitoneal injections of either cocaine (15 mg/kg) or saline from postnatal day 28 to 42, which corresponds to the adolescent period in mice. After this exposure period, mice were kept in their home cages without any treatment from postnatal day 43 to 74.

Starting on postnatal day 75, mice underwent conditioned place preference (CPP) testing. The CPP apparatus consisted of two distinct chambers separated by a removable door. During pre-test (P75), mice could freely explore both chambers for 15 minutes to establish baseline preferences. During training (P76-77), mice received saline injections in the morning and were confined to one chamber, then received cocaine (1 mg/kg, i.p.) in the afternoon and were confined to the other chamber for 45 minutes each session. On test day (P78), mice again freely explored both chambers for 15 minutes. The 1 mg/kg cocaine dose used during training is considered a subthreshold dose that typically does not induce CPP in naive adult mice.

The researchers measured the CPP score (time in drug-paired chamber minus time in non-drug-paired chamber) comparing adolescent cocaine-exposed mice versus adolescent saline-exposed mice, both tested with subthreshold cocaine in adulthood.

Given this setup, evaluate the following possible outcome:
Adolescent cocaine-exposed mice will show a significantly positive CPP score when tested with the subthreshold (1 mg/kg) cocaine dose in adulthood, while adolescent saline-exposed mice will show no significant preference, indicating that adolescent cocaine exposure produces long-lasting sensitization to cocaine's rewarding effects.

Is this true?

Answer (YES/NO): YES